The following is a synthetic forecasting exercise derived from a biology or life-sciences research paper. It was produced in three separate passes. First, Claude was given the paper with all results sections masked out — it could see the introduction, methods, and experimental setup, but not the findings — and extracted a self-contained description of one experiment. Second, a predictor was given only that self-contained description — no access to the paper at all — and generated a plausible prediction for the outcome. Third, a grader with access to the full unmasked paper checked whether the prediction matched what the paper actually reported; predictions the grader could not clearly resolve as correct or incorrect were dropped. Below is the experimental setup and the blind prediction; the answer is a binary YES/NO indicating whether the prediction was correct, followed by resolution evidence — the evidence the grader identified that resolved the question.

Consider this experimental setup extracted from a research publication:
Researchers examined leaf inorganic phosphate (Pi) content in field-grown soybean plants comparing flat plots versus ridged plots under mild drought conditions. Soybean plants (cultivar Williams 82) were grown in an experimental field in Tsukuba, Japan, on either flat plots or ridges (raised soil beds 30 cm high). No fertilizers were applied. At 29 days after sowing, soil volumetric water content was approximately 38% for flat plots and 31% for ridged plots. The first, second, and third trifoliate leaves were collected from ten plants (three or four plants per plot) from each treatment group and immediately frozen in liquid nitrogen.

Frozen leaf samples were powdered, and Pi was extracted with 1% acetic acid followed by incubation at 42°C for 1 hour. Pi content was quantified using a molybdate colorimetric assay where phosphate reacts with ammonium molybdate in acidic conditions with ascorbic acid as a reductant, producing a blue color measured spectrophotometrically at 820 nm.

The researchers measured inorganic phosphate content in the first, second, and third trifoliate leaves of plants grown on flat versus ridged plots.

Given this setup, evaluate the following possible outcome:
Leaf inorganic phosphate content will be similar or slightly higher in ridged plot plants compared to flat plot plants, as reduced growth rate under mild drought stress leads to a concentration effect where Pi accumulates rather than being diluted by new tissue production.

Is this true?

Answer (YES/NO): NO